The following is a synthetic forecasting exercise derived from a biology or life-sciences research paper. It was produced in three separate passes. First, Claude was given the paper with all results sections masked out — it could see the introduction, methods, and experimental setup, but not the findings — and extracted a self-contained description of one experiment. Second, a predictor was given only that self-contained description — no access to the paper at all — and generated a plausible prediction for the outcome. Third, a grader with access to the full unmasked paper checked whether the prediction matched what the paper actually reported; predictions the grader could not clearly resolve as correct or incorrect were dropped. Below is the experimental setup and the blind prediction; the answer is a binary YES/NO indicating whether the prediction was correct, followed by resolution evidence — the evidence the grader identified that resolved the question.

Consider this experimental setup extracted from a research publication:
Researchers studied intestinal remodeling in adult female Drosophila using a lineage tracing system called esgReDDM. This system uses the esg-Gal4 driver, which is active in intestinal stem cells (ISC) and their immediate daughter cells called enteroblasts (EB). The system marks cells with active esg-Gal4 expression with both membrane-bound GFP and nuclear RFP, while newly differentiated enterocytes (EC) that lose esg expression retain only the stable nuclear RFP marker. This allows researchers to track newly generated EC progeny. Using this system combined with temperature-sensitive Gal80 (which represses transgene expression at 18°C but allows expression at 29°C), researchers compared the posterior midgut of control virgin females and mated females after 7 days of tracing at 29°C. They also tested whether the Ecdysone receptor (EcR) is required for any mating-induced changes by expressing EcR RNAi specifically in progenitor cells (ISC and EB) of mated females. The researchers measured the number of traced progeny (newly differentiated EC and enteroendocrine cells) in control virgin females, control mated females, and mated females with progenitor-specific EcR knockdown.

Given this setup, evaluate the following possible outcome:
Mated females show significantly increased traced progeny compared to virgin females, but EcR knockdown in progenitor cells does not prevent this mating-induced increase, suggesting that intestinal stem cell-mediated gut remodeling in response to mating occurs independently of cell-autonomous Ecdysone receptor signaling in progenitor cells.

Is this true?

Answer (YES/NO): NO